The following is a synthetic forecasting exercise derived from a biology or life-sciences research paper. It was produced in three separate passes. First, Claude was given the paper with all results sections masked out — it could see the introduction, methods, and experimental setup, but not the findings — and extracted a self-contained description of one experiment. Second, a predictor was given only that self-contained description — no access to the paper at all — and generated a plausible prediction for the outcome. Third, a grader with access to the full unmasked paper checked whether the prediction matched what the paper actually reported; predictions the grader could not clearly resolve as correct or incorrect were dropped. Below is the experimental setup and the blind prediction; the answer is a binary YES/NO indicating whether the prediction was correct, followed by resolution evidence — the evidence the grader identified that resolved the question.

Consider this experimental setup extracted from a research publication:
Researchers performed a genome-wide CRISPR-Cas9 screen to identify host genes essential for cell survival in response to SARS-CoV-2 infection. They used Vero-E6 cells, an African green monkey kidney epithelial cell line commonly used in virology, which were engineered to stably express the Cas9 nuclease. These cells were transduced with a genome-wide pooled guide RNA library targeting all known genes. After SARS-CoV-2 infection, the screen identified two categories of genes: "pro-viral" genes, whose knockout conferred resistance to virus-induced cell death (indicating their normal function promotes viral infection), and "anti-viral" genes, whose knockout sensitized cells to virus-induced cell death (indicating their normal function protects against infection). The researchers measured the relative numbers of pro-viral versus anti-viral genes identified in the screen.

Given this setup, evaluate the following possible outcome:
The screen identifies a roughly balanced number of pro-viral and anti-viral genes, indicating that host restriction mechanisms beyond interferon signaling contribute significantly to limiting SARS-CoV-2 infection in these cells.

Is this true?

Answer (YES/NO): YES